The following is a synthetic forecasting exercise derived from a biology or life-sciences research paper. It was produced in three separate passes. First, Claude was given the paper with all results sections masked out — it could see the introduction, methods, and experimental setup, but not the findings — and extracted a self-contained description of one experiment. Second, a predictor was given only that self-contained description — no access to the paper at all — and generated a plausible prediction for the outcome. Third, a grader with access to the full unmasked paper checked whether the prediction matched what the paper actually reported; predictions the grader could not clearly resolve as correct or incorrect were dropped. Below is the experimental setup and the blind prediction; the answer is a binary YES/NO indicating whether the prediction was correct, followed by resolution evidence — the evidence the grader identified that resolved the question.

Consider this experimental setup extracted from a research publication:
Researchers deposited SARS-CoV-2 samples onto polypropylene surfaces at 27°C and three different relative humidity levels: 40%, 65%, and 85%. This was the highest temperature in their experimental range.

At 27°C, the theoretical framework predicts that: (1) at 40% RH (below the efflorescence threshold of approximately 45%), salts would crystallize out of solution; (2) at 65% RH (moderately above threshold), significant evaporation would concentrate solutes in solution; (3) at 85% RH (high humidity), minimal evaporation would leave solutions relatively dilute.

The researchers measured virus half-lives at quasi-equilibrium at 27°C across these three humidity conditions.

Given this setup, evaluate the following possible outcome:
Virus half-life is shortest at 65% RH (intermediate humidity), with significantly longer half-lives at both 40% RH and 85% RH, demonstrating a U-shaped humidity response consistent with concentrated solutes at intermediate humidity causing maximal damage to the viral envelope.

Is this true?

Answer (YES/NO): YES